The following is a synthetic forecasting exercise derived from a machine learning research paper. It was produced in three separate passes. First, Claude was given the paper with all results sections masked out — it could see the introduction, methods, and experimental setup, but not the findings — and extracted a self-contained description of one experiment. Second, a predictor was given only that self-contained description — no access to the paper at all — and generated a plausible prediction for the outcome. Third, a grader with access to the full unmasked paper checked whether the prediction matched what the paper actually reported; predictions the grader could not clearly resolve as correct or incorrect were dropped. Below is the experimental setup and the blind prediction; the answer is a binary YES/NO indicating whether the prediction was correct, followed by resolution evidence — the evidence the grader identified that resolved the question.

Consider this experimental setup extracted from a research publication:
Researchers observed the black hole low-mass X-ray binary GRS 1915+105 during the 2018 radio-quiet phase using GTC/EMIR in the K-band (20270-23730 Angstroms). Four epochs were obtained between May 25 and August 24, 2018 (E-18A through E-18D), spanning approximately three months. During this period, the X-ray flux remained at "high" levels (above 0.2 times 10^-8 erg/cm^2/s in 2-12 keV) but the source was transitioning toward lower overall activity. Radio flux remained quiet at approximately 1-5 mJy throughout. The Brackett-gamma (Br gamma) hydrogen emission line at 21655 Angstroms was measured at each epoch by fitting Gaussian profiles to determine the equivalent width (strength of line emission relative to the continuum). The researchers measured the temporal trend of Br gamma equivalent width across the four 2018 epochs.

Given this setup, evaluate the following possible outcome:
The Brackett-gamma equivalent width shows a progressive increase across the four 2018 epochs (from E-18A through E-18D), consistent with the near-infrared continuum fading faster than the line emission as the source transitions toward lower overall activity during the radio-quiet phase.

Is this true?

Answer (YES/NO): NO